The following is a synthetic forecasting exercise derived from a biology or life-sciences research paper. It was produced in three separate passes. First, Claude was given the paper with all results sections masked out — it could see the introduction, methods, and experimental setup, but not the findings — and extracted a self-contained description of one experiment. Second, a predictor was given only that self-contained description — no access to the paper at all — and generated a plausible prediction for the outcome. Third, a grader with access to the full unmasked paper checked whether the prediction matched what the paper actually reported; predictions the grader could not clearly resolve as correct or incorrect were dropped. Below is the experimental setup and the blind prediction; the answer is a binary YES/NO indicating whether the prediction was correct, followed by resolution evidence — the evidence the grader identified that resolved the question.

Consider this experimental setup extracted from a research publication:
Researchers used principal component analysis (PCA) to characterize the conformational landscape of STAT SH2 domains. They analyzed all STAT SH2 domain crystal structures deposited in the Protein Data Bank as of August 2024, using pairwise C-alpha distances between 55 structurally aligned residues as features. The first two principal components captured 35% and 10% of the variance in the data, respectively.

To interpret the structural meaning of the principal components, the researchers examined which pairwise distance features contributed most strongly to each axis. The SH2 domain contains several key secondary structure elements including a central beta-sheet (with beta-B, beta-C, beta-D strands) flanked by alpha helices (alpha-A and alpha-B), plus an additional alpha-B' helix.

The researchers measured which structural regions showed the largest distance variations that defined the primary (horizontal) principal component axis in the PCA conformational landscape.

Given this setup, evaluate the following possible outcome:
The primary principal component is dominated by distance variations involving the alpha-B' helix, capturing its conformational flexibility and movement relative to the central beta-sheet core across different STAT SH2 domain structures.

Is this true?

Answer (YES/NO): NO